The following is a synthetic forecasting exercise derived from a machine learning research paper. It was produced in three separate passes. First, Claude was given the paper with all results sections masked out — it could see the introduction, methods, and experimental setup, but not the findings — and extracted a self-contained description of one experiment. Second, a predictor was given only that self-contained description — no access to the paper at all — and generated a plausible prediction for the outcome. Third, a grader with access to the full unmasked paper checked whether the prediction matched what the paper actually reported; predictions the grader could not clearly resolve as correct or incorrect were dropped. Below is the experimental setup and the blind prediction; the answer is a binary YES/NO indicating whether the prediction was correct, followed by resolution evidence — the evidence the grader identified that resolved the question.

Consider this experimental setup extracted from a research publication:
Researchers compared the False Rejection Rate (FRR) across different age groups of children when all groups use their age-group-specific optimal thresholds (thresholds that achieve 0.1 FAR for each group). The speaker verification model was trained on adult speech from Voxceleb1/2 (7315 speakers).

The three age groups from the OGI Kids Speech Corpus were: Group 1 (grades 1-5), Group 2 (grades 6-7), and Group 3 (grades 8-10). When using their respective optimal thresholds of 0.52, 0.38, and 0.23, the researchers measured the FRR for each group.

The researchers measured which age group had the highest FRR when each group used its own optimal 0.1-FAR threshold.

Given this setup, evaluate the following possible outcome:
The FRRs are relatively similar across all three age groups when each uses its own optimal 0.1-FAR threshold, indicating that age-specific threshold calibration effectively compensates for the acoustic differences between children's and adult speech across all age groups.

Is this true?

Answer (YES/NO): NO